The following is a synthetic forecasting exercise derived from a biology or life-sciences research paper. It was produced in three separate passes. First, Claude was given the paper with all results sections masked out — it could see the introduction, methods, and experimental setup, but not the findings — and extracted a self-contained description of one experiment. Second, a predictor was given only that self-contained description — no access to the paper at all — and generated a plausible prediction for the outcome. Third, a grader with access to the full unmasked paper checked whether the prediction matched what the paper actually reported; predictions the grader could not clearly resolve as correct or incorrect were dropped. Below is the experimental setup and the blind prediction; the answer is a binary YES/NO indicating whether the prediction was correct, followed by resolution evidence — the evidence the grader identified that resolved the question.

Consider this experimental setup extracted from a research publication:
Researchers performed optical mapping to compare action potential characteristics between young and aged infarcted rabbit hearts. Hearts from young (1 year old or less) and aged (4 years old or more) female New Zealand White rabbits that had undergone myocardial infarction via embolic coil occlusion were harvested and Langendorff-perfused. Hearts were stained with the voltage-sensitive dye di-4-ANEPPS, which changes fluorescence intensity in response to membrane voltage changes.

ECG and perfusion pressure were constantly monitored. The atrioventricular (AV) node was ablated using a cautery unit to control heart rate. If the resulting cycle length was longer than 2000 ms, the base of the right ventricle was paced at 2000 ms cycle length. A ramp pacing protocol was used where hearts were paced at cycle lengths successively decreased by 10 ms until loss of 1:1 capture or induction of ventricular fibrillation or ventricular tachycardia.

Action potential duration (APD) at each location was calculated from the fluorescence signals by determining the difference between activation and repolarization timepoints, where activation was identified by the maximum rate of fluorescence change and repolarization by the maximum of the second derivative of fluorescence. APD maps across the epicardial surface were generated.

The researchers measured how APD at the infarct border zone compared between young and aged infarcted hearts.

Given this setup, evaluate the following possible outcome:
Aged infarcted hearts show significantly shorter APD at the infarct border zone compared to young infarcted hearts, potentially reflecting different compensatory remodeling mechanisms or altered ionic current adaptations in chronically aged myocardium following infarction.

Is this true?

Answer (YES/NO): NO